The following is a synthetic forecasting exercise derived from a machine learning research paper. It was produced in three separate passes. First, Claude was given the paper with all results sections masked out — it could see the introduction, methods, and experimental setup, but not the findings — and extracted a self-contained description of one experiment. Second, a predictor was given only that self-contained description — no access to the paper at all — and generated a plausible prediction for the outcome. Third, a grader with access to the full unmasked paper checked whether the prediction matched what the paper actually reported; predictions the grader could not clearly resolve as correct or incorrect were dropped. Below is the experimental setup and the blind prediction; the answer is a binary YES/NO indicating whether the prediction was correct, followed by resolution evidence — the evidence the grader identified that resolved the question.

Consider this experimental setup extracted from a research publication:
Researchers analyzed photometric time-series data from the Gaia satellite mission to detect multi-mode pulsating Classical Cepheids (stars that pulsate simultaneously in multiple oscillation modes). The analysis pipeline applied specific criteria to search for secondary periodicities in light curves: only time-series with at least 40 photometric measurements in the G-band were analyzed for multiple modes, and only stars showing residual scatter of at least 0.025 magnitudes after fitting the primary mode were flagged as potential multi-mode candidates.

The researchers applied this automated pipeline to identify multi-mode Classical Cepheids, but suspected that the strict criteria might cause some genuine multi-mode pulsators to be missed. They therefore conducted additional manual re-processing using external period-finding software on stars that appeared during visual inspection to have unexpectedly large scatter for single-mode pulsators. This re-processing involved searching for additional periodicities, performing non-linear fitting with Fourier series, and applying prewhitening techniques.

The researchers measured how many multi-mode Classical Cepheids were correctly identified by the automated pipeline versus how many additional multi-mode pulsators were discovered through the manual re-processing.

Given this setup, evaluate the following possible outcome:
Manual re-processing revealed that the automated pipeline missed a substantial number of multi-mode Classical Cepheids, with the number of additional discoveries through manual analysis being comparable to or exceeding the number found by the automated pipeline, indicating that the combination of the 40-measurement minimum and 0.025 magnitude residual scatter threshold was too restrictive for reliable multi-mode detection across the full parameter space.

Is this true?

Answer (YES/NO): YES